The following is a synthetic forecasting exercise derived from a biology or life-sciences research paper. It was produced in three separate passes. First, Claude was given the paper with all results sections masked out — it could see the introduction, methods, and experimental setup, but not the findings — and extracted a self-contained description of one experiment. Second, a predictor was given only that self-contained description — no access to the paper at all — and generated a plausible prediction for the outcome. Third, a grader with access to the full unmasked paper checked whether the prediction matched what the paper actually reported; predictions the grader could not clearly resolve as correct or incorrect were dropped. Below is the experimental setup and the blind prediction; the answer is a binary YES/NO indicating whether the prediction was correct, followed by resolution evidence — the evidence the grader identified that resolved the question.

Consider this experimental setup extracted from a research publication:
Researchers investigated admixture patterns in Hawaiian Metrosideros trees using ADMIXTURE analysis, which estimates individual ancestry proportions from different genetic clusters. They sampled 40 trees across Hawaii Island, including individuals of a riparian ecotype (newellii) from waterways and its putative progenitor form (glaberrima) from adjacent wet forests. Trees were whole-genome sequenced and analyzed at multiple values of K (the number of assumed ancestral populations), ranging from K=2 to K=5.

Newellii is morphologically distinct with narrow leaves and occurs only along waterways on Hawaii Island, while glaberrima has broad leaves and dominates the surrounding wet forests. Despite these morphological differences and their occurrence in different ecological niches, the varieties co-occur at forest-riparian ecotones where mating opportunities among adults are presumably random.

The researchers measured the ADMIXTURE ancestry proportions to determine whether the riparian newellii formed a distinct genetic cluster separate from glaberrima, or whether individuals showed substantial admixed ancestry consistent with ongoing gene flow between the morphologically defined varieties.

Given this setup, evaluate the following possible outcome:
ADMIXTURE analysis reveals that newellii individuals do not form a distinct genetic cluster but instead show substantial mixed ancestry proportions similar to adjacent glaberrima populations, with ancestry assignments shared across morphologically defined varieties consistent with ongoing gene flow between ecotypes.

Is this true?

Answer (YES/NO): NO